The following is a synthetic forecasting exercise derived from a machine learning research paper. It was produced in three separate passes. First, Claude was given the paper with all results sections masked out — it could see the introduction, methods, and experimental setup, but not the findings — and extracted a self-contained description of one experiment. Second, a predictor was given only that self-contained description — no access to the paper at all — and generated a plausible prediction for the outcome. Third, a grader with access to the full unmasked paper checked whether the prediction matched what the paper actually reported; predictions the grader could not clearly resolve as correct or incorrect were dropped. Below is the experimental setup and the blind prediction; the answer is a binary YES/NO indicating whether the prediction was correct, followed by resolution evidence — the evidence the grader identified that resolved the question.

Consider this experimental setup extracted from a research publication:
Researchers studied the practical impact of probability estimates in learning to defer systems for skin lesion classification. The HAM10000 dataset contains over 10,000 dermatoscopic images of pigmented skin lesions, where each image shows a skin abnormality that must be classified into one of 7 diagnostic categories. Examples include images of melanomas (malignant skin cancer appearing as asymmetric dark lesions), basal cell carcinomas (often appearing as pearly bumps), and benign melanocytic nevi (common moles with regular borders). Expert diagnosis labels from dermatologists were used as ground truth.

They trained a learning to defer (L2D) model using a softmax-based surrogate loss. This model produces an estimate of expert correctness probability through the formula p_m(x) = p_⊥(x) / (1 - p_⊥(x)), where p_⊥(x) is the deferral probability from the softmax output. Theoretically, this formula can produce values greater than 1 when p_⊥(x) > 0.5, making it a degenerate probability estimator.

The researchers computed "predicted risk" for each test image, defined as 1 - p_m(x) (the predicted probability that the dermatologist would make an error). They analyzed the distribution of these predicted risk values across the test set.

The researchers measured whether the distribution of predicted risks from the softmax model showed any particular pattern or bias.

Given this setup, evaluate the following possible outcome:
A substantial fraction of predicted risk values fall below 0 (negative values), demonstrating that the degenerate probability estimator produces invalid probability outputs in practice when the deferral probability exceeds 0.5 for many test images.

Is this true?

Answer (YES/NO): NO